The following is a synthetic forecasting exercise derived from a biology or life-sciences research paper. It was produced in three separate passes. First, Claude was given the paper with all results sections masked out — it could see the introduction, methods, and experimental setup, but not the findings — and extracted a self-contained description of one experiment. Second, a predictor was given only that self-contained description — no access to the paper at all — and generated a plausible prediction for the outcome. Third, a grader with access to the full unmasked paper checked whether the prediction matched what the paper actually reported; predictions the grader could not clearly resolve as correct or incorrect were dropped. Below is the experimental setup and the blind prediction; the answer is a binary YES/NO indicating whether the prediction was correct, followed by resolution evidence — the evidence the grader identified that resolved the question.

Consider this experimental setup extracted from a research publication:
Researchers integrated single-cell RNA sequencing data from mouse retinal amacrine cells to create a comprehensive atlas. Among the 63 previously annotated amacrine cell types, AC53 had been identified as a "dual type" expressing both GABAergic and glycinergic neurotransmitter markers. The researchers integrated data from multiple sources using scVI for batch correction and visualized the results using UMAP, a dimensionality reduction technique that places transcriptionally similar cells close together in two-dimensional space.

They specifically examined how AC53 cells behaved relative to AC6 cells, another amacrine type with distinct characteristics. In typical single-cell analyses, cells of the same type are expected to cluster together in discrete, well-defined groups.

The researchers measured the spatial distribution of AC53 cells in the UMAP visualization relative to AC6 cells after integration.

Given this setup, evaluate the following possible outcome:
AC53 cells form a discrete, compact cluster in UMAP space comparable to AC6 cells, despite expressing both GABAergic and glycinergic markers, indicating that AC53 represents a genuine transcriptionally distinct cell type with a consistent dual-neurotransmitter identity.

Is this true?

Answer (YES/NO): NO